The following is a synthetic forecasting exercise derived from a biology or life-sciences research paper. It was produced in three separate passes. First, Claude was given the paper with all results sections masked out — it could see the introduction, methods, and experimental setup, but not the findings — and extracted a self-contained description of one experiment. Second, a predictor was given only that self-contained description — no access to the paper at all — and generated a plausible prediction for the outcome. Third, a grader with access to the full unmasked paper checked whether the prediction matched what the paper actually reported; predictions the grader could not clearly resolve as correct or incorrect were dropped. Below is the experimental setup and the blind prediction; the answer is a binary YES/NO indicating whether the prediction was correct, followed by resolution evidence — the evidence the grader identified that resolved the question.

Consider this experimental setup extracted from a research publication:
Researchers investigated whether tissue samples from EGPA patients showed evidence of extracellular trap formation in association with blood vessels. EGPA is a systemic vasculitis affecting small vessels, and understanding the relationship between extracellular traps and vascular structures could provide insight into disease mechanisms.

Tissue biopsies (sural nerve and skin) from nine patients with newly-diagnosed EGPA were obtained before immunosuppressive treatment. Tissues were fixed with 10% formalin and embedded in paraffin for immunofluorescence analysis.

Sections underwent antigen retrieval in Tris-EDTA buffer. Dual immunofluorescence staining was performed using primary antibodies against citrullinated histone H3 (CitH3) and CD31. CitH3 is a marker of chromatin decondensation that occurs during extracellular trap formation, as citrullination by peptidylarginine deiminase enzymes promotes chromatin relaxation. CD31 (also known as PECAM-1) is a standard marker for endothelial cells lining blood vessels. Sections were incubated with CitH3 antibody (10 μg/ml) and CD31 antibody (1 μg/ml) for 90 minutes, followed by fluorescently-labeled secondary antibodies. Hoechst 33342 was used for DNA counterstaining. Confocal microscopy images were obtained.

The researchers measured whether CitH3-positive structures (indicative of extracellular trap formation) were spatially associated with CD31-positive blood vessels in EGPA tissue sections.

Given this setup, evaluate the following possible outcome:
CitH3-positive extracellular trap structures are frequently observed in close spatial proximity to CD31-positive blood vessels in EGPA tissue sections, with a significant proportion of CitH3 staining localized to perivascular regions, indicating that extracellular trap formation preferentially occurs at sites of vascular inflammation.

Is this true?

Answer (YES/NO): NO